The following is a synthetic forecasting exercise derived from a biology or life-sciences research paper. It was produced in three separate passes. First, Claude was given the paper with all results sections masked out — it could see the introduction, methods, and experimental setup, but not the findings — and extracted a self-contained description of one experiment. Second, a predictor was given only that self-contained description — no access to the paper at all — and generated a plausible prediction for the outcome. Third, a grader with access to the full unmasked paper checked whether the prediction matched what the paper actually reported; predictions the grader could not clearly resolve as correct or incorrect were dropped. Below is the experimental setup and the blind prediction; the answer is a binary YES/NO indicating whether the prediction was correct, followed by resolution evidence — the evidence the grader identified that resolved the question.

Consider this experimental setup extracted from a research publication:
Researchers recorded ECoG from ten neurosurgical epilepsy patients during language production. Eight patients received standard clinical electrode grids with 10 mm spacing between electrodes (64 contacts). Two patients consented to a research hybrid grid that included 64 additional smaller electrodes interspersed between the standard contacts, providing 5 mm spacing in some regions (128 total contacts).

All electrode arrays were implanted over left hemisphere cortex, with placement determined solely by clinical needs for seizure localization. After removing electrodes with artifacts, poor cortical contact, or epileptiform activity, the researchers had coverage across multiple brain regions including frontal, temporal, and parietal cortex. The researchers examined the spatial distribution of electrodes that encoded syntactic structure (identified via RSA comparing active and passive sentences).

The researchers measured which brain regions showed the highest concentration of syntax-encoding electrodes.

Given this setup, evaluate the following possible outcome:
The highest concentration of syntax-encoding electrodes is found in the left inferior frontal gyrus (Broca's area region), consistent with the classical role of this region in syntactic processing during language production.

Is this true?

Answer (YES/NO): NO